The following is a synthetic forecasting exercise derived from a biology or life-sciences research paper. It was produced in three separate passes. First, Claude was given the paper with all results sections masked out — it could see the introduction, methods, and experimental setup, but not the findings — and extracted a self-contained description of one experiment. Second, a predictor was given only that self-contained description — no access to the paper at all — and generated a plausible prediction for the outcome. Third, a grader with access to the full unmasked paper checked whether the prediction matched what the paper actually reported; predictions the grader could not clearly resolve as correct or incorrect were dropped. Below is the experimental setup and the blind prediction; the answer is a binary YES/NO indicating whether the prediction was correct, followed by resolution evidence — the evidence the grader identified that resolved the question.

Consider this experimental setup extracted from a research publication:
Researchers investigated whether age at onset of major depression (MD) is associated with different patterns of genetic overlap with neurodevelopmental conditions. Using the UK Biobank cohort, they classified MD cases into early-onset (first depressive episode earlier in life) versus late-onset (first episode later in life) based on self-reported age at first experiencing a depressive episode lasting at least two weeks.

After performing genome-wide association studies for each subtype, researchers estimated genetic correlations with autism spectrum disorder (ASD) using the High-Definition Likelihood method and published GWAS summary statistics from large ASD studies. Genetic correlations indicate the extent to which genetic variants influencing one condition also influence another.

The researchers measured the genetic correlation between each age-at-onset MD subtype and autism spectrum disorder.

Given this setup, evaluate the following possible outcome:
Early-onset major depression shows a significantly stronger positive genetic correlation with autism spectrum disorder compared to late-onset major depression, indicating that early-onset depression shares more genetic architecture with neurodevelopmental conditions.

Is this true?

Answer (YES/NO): YES